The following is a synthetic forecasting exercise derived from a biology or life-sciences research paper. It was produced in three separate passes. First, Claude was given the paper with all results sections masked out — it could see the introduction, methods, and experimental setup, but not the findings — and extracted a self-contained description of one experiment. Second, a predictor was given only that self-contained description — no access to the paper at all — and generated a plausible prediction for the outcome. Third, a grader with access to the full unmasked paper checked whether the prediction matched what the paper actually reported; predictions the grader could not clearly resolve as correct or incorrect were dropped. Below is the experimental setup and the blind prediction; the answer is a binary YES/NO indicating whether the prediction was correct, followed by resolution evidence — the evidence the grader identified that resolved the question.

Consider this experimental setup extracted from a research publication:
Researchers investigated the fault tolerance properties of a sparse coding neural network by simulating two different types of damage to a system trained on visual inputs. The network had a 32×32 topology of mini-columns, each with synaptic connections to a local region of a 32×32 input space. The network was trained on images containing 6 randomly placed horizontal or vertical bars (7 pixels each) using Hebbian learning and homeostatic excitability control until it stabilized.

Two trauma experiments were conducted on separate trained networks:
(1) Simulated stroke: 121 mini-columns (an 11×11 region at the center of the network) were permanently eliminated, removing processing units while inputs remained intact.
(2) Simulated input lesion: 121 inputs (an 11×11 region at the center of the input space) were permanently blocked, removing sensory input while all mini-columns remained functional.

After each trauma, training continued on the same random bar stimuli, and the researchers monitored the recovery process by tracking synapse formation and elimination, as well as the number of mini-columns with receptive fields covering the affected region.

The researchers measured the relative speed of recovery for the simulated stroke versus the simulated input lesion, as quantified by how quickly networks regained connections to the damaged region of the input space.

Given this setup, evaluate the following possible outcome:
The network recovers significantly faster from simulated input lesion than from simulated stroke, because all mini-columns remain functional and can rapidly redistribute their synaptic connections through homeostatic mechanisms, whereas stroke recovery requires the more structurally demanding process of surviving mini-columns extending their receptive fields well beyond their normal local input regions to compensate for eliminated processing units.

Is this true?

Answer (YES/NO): YES